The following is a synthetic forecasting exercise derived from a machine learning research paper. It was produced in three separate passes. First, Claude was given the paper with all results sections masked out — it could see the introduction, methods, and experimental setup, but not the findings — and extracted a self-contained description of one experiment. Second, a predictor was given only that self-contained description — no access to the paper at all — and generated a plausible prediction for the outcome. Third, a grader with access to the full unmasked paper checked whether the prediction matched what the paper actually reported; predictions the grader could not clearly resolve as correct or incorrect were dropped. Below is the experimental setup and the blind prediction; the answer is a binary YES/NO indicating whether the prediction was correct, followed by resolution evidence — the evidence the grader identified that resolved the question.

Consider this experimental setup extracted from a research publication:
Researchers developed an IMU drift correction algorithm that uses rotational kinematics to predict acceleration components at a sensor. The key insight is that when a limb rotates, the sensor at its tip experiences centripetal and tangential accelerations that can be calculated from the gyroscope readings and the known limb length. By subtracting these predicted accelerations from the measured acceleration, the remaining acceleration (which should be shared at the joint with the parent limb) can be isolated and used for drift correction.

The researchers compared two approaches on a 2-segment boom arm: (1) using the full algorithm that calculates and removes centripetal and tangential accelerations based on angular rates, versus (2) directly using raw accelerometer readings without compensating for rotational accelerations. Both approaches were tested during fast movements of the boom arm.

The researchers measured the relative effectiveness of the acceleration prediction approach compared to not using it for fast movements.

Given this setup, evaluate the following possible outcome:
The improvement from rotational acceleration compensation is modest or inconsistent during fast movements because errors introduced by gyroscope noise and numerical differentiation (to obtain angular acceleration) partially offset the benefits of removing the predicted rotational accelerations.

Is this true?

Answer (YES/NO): NO